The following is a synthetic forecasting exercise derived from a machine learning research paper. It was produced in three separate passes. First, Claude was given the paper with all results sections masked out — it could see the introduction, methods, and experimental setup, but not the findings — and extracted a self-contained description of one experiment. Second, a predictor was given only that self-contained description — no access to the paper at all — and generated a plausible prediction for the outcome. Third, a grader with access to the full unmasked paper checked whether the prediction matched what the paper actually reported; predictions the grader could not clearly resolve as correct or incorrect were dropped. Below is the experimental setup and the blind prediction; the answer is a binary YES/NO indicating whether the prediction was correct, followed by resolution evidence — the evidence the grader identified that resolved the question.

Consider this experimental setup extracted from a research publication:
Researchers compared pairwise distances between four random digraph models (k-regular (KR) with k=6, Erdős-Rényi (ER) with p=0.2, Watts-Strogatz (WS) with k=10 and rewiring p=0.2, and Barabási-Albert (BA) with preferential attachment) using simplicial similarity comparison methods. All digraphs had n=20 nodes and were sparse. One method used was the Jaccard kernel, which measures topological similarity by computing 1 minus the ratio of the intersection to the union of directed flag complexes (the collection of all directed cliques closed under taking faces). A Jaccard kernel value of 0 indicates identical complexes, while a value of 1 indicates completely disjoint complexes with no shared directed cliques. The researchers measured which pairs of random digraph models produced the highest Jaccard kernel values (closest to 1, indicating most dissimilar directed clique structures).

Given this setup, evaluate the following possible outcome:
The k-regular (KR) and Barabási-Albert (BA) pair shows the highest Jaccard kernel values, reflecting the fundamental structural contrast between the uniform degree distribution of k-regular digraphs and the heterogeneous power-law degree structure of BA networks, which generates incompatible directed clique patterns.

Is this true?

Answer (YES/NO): YES